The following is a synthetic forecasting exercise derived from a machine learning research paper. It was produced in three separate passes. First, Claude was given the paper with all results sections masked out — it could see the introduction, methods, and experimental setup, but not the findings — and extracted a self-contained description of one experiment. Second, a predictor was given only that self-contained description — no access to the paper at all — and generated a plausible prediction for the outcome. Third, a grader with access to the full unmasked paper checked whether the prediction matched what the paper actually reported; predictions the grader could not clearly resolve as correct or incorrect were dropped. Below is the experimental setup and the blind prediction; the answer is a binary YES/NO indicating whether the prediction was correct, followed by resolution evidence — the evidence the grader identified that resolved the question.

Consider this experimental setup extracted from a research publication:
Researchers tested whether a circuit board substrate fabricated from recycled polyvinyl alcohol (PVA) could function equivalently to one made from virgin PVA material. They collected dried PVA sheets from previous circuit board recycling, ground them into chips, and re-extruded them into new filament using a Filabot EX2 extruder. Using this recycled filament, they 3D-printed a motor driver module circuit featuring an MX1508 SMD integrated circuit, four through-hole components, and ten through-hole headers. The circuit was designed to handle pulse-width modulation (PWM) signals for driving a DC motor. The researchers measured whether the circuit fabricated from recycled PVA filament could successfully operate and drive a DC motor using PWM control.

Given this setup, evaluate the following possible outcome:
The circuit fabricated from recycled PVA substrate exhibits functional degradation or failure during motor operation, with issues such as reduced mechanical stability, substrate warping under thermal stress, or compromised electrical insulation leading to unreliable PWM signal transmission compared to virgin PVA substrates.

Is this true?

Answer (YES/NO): NO